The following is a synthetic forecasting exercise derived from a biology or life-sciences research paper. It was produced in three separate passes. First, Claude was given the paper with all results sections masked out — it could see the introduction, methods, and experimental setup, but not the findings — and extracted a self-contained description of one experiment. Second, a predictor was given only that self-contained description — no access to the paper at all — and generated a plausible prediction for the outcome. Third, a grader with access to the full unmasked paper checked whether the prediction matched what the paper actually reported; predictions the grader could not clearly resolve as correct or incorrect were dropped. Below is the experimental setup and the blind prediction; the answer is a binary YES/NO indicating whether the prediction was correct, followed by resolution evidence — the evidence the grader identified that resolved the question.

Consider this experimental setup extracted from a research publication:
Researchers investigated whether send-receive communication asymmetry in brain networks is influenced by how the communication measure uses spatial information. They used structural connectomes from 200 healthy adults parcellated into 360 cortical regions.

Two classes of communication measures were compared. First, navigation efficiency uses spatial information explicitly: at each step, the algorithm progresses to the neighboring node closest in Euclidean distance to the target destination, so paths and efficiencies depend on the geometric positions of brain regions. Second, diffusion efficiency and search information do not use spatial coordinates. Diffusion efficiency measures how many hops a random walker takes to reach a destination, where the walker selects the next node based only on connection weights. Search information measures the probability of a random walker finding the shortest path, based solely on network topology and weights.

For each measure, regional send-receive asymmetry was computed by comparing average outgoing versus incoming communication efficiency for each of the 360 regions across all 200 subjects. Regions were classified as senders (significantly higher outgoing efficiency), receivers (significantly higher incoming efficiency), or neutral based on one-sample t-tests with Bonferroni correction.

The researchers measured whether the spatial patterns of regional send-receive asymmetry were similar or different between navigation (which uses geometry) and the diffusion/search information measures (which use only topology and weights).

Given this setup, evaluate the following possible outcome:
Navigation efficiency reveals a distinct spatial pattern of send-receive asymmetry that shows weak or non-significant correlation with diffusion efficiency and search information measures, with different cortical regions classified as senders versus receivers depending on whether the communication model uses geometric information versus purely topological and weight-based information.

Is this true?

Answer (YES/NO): NO